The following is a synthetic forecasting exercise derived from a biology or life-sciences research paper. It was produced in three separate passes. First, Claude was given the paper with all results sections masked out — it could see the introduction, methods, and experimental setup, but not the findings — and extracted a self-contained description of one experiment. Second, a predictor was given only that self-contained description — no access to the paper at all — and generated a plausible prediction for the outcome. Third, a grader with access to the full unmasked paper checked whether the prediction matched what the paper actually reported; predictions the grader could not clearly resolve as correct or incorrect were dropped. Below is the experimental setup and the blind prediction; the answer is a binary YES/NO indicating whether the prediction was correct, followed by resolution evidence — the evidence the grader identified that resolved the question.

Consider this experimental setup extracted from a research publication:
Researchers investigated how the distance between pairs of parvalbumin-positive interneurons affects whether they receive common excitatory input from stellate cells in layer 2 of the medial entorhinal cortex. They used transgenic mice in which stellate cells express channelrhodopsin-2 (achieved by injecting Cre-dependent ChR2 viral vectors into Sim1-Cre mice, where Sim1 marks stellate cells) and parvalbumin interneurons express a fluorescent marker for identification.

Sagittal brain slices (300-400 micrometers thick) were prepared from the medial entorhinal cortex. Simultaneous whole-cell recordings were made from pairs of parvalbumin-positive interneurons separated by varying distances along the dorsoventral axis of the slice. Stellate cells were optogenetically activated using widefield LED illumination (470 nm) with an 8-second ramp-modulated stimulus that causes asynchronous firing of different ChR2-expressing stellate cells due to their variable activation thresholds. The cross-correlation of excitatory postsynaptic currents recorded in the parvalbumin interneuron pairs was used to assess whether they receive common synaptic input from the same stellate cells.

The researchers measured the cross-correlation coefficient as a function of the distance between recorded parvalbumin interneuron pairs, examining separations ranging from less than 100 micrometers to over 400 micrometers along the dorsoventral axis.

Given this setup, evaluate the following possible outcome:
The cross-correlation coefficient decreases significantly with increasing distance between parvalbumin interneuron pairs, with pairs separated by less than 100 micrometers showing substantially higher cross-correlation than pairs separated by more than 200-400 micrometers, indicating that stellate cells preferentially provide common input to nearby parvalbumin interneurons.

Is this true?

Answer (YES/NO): YES